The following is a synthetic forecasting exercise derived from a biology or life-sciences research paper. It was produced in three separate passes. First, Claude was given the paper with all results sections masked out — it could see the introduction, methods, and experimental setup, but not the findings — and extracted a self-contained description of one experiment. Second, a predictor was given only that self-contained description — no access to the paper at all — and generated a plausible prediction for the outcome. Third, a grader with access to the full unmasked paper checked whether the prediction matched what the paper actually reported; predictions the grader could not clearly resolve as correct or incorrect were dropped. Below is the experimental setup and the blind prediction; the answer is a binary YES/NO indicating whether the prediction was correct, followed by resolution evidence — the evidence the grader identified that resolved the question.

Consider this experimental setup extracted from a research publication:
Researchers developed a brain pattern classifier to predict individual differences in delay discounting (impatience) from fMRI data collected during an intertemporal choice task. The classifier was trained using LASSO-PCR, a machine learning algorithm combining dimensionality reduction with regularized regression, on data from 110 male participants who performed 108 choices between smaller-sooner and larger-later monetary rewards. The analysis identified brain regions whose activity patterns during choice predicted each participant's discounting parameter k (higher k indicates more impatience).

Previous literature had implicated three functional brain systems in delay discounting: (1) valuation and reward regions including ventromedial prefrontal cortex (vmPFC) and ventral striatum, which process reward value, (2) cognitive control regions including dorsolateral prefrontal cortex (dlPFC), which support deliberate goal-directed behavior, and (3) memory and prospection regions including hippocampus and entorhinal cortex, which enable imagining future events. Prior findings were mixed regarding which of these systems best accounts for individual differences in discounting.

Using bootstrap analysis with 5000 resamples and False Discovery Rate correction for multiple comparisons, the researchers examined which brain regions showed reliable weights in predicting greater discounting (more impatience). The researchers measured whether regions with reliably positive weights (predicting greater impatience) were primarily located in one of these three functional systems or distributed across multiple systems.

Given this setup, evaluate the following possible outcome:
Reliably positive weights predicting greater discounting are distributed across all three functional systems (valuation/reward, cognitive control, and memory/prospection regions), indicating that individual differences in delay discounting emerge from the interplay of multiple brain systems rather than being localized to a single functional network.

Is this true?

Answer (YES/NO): NO